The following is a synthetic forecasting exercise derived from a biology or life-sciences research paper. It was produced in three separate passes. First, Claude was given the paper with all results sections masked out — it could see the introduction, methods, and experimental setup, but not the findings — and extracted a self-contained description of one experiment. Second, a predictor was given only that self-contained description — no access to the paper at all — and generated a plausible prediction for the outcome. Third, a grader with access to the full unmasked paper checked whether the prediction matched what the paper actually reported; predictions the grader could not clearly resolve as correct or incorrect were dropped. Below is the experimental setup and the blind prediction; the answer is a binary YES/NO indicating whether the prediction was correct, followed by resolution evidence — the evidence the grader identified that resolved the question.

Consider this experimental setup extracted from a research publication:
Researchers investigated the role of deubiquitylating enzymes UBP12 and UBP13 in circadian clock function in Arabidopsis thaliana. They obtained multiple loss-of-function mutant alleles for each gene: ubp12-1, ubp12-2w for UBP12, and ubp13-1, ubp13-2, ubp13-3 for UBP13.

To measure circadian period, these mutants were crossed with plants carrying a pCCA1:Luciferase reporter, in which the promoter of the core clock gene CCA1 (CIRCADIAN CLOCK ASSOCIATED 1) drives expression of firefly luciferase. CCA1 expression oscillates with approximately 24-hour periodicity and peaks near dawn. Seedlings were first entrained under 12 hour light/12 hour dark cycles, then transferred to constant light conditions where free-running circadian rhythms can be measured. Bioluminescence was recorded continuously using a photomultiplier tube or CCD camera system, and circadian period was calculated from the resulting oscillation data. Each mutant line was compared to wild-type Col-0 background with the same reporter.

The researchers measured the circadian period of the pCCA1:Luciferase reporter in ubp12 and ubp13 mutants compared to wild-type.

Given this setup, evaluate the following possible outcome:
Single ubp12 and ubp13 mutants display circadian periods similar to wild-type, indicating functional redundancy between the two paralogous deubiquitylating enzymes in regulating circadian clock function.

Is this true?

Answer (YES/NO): NO